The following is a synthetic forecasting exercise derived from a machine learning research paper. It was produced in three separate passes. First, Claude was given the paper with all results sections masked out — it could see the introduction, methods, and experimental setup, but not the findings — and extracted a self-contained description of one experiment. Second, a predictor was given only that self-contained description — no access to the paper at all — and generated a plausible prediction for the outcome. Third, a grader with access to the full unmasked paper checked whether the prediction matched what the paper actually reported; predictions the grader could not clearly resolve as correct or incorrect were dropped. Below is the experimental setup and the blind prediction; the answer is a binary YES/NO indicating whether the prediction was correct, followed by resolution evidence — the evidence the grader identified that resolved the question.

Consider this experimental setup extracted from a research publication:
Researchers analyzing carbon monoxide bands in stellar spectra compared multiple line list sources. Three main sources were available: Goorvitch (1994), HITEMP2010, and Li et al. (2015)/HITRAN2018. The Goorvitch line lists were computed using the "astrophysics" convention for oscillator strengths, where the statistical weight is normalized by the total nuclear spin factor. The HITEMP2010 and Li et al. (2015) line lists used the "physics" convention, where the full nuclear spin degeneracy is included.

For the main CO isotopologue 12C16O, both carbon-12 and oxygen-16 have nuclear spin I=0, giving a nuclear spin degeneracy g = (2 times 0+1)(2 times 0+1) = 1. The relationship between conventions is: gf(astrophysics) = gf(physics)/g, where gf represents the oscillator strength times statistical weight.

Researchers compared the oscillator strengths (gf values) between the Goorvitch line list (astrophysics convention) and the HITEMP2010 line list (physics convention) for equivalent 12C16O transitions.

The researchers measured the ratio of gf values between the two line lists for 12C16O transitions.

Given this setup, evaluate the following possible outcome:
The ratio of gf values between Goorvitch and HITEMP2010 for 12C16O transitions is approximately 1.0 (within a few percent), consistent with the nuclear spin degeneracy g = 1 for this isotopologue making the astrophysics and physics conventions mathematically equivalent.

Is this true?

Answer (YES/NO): YES